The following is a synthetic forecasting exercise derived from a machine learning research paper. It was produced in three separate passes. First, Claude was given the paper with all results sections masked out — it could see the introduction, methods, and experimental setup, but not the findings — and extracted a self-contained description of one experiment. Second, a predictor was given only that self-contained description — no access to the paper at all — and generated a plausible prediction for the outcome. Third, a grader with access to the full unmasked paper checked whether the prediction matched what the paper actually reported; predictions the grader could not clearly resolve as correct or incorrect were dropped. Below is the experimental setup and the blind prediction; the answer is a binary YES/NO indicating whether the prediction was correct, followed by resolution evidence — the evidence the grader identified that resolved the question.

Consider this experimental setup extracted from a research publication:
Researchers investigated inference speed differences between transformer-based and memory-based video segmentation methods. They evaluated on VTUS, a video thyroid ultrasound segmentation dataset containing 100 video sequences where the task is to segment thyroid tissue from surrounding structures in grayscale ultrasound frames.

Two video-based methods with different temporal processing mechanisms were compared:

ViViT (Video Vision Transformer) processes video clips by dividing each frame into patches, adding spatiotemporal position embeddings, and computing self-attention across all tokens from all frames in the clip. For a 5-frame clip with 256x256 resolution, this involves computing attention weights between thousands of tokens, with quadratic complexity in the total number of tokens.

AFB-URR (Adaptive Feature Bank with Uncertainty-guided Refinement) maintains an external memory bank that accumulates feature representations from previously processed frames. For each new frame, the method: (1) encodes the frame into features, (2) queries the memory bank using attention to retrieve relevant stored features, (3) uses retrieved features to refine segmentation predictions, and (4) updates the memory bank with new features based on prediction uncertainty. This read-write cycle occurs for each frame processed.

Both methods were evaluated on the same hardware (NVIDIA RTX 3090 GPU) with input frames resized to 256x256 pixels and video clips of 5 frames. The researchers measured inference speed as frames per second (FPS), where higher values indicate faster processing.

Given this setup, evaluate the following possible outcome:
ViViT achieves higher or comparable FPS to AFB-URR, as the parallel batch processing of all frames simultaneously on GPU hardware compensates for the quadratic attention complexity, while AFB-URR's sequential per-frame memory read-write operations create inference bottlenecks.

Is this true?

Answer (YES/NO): YES